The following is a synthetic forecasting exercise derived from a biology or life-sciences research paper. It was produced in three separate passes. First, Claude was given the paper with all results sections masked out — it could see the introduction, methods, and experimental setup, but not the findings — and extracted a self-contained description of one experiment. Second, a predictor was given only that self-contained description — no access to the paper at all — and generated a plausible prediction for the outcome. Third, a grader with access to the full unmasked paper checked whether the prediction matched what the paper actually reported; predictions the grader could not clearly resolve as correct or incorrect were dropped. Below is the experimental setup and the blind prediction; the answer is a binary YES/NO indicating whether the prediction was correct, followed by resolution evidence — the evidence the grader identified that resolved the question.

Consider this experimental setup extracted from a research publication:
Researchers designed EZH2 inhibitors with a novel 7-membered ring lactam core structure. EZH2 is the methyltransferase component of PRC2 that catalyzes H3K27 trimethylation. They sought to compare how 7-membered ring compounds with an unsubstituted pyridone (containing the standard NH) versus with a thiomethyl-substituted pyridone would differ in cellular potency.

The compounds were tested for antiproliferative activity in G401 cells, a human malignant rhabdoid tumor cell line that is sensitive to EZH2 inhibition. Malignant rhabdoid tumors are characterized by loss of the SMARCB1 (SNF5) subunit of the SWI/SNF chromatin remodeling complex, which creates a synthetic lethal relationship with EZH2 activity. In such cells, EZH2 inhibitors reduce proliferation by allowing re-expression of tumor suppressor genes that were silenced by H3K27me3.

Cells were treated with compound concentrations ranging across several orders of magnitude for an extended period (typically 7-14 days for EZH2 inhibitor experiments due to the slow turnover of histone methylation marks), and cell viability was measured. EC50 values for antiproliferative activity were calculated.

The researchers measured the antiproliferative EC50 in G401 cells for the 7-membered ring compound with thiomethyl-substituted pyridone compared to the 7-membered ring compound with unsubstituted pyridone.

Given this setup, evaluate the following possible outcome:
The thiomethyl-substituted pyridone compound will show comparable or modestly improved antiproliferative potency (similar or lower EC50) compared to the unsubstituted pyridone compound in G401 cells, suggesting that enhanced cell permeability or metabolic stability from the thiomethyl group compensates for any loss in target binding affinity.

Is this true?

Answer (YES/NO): NO